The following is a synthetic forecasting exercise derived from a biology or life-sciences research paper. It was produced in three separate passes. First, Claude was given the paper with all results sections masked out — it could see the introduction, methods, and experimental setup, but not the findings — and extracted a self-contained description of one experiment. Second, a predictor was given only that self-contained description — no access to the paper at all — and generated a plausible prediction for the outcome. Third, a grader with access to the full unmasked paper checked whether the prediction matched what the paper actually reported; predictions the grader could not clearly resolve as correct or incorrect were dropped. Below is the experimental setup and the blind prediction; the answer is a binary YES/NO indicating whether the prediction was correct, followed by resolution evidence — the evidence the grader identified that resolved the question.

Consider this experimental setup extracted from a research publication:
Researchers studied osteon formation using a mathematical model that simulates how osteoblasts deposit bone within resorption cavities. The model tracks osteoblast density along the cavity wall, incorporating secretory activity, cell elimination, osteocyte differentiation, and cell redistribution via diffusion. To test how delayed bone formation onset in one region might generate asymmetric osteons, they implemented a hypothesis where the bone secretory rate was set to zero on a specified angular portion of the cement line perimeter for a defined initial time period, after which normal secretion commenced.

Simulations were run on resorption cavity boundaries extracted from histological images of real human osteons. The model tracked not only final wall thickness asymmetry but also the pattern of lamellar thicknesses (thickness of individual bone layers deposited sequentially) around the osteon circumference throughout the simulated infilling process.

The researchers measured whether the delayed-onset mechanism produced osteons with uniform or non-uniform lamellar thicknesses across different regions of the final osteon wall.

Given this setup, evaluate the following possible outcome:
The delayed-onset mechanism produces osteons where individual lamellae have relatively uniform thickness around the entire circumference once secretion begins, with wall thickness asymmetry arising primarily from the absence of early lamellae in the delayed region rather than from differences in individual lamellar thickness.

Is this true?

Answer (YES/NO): YES